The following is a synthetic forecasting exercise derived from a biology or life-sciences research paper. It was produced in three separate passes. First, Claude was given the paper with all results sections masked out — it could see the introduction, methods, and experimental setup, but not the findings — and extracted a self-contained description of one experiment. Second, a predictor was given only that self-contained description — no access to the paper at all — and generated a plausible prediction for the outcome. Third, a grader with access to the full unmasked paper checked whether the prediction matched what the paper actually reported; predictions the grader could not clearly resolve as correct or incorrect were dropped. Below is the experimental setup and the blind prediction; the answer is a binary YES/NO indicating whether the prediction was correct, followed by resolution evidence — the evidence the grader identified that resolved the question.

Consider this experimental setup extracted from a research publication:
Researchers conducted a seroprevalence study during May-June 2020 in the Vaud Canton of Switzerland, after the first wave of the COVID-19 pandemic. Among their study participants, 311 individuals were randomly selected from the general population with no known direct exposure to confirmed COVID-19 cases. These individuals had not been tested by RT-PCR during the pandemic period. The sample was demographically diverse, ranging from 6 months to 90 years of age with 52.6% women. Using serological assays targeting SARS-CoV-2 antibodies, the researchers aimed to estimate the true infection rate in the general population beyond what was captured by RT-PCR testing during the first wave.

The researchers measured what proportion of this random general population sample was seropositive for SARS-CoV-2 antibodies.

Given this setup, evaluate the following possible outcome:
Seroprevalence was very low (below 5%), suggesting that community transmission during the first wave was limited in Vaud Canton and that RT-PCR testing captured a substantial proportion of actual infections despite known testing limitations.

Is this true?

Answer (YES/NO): NO